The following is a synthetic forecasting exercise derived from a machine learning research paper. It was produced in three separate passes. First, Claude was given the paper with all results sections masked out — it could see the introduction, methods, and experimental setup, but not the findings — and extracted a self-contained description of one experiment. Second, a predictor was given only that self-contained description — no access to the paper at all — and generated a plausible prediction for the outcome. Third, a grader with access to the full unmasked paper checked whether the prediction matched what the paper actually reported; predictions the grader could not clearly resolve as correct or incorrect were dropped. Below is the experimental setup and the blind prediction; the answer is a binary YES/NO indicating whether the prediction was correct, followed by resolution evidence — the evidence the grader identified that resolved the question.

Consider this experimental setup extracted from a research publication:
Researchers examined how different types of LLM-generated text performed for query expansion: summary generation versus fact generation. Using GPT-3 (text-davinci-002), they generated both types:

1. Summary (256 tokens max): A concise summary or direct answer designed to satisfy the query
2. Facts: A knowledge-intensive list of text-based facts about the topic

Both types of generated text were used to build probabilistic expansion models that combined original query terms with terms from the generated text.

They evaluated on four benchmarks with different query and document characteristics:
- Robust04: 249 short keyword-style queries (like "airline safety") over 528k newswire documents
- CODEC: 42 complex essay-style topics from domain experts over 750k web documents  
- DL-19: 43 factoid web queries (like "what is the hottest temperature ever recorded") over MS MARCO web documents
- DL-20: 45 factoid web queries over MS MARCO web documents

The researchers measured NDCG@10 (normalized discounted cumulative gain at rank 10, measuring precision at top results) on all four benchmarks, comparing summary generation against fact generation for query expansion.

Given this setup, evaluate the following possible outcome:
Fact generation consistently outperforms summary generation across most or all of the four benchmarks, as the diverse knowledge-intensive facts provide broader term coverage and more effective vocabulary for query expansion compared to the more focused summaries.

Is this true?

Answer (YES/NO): NO